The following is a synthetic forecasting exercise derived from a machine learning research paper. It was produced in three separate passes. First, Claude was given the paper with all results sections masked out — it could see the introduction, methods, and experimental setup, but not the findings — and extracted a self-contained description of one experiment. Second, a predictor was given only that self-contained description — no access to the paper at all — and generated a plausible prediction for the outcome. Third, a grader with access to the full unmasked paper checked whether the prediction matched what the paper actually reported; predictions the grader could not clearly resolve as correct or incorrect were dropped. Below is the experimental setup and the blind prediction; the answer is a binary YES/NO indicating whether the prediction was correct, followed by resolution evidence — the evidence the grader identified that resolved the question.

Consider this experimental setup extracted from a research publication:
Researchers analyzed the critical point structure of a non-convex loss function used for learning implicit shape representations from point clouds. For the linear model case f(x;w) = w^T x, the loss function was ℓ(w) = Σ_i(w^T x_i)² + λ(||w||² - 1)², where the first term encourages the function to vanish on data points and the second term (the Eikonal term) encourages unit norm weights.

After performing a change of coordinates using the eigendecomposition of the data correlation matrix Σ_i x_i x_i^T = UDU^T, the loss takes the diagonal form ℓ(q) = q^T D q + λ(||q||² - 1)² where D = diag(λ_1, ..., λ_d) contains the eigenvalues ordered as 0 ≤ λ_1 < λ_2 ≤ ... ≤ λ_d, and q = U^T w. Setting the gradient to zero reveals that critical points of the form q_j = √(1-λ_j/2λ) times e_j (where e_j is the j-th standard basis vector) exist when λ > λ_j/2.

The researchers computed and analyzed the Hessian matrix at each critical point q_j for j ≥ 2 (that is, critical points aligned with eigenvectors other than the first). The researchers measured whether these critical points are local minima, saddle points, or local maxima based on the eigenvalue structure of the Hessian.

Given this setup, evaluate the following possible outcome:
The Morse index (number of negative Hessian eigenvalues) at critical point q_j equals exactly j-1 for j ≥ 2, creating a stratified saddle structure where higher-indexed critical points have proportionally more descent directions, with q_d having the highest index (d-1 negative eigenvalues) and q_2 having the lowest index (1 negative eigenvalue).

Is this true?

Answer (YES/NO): NO